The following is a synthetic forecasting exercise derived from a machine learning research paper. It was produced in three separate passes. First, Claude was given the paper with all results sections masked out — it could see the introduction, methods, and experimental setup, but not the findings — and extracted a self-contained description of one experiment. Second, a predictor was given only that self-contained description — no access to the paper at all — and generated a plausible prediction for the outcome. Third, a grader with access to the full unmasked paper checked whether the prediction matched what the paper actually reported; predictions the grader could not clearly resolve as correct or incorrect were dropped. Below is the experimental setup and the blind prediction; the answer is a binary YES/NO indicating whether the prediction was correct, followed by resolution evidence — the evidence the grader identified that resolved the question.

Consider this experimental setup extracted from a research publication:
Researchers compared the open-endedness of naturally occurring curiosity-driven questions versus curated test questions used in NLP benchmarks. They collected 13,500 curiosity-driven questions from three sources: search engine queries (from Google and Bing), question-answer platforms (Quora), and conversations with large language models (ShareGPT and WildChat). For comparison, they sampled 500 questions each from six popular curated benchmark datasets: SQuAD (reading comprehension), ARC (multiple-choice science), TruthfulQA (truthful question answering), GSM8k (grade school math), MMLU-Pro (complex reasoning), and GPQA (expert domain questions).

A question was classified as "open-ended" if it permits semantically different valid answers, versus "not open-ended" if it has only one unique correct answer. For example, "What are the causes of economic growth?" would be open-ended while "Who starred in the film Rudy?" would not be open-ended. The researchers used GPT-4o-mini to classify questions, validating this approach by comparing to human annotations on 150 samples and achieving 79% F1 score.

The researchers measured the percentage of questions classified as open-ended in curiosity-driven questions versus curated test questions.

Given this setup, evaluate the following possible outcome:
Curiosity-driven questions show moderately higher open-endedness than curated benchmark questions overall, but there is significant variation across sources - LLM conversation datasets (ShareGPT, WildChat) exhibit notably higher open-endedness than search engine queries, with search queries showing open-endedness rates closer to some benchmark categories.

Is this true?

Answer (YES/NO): NO